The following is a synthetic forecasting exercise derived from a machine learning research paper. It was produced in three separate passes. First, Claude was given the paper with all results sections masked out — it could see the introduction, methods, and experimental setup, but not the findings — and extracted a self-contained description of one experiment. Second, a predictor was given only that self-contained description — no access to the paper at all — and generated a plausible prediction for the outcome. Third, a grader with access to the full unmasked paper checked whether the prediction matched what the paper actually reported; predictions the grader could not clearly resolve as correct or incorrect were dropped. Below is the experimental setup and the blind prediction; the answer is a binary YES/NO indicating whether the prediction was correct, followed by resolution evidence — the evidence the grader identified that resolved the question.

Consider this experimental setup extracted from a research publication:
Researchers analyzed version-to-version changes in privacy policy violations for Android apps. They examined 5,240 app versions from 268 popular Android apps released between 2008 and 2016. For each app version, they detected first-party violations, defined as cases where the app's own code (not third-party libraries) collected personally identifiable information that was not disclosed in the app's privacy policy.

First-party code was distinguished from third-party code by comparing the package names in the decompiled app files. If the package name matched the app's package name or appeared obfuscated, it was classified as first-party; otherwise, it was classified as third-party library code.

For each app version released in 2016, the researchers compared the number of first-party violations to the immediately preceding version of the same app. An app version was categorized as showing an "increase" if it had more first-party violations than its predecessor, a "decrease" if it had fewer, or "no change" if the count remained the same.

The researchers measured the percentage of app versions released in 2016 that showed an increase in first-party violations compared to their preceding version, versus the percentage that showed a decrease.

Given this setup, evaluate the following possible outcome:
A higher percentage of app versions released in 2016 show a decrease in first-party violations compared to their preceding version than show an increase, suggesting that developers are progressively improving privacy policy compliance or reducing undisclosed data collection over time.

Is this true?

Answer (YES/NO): NO